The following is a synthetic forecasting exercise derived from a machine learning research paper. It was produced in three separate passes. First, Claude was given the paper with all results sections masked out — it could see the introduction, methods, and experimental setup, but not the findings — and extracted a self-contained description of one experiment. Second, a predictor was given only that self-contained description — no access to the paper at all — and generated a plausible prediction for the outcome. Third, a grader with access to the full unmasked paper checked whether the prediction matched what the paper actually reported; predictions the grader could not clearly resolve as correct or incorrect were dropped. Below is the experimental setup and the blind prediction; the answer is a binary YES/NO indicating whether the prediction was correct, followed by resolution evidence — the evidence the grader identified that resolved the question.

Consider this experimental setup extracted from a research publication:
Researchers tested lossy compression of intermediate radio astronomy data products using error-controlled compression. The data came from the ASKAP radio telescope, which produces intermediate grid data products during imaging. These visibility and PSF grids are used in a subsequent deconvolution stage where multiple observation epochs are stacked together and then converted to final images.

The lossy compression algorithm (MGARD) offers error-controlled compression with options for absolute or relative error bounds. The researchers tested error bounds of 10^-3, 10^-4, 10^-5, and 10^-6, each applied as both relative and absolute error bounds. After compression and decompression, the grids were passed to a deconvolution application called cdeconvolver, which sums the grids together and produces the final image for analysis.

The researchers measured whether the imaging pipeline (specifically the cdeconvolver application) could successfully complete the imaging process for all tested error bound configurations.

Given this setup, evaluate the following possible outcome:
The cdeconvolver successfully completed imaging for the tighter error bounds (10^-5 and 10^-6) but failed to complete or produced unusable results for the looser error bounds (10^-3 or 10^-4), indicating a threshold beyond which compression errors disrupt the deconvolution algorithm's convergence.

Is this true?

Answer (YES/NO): NO